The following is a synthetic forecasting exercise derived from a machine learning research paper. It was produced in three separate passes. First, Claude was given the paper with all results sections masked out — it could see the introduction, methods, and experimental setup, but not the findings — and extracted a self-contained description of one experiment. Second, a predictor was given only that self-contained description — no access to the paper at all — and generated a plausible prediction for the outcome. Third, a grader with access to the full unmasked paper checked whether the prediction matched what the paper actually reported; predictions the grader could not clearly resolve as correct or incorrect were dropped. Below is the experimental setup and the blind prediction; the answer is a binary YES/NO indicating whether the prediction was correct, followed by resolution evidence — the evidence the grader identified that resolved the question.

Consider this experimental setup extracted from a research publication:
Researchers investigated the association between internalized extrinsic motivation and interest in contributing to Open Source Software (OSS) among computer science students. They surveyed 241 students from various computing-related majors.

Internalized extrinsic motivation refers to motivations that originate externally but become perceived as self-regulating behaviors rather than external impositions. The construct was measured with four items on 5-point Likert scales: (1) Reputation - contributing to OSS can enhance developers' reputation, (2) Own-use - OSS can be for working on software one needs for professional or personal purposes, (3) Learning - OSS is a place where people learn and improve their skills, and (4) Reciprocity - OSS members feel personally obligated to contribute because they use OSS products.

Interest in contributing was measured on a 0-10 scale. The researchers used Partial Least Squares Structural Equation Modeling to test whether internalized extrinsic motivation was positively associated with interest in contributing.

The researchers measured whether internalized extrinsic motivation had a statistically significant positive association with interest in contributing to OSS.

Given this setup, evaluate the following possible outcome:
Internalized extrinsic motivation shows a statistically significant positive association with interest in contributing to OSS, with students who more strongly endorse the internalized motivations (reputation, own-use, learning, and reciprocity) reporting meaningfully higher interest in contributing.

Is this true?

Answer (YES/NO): NO